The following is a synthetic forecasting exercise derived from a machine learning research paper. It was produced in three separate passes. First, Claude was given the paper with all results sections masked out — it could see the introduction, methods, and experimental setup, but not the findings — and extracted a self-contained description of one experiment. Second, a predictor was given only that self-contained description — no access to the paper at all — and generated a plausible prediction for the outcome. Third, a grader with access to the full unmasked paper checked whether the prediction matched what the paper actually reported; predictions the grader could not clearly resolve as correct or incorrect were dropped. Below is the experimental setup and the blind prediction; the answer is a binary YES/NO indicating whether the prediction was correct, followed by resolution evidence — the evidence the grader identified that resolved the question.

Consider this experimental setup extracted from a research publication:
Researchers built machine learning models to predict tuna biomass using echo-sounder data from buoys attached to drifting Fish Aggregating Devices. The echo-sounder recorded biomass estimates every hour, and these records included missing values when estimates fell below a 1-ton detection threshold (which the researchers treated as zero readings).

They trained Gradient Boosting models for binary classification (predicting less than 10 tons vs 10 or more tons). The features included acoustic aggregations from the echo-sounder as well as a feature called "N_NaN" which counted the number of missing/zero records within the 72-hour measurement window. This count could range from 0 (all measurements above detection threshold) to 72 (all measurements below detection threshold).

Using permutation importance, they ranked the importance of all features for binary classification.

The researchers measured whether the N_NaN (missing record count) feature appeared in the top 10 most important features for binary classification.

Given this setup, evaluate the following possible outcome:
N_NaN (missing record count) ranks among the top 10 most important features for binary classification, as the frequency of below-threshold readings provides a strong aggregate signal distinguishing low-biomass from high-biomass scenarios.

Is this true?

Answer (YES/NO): YES